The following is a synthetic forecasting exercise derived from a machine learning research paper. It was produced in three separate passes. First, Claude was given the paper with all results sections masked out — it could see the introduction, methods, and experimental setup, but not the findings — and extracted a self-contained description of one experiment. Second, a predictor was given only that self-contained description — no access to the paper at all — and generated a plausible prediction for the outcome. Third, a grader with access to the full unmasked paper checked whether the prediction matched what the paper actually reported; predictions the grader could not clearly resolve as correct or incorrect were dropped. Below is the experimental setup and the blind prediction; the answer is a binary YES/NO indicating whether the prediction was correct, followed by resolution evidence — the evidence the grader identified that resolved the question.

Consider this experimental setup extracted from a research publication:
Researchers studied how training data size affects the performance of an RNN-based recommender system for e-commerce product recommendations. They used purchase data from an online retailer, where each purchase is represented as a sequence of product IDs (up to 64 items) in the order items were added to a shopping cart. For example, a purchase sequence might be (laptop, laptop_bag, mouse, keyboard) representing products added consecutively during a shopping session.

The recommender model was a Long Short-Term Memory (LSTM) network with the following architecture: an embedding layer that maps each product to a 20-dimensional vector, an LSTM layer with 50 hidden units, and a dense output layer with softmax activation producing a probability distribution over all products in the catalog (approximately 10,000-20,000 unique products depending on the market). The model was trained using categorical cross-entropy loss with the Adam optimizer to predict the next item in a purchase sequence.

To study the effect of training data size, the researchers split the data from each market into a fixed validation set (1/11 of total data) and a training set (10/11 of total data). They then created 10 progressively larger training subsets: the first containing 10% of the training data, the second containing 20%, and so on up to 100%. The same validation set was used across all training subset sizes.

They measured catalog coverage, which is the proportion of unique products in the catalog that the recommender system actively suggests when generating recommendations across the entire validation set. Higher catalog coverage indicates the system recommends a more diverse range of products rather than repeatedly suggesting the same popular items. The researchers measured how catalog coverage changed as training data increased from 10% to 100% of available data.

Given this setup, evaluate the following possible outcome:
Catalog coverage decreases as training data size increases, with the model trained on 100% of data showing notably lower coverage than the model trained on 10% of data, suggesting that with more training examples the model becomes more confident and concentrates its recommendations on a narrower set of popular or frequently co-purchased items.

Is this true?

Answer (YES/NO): NO